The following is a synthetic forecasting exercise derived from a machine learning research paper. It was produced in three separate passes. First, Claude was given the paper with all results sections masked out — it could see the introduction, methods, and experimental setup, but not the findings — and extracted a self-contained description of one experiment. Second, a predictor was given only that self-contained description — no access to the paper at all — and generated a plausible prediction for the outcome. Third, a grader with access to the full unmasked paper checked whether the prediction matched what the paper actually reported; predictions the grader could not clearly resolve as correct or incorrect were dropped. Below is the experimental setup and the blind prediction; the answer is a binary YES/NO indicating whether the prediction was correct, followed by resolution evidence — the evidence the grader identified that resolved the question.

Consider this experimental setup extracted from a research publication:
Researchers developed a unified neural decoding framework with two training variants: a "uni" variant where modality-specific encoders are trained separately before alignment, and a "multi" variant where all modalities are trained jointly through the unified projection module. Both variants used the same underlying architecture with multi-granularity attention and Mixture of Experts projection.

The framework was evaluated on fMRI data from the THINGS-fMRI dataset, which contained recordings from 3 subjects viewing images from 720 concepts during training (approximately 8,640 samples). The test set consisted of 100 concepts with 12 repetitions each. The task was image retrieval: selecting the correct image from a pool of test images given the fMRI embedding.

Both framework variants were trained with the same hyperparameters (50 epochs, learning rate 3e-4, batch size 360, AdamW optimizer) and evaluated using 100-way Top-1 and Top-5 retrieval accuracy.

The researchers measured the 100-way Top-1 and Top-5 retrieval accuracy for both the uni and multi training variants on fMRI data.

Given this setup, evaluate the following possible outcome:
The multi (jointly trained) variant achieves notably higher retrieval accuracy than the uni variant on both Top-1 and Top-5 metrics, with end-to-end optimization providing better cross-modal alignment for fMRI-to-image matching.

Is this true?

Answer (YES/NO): NO